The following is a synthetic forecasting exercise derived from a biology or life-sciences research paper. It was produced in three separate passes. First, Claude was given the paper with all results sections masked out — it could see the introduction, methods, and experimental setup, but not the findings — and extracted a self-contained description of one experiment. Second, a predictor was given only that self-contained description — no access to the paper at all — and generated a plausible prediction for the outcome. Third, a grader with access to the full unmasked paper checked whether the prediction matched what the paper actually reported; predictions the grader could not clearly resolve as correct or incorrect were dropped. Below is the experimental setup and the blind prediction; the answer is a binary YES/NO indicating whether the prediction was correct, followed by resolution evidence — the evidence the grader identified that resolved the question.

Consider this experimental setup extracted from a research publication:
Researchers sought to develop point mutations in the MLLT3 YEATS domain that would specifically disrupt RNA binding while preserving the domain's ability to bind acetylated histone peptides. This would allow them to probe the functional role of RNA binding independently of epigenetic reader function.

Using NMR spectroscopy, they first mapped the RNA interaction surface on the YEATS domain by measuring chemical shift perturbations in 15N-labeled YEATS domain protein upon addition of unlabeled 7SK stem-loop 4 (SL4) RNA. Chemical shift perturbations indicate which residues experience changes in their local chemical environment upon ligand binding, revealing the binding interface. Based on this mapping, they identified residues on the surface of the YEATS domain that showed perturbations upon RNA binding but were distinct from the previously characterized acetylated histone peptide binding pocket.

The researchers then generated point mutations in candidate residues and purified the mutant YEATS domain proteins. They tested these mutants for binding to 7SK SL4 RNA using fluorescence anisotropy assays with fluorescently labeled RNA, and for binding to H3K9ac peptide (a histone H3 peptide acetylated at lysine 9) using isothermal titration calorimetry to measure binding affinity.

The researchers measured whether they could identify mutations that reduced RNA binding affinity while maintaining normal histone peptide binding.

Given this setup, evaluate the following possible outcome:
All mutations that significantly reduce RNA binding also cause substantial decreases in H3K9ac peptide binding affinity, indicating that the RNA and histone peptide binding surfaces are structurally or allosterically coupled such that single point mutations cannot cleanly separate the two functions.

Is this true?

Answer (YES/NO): NO